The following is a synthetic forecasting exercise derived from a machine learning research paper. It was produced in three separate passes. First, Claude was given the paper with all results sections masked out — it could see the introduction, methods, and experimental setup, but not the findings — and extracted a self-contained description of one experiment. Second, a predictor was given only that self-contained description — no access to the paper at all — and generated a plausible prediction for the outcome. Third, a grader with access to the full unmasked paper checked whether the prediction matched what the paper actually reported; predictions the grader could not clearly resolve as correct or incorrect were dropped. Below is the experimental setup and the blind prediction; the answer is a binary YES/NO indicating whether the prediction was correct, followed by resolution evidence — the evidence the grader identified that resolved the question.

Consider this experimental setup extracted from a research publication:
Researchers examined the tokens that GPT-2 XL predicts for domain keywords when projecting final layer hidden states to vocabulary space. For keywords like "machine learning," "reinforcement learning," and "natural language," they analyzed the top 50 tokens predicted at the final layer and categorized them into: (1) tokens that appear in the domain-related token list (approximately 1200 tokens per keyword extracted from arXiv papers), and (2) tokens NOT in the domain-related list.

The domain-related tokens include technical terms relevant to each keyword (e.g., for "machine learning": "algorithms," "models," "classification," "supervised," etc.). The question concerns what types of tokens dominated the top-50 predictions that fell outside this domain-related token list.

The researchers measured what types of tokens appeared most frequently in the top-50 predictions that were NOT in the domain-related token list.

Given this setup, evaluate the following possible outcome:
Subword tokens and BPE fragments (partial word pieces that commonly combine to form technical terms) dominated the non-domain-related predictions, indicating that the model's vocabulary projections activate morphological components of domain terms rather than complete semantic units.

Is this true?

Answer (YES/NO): NO